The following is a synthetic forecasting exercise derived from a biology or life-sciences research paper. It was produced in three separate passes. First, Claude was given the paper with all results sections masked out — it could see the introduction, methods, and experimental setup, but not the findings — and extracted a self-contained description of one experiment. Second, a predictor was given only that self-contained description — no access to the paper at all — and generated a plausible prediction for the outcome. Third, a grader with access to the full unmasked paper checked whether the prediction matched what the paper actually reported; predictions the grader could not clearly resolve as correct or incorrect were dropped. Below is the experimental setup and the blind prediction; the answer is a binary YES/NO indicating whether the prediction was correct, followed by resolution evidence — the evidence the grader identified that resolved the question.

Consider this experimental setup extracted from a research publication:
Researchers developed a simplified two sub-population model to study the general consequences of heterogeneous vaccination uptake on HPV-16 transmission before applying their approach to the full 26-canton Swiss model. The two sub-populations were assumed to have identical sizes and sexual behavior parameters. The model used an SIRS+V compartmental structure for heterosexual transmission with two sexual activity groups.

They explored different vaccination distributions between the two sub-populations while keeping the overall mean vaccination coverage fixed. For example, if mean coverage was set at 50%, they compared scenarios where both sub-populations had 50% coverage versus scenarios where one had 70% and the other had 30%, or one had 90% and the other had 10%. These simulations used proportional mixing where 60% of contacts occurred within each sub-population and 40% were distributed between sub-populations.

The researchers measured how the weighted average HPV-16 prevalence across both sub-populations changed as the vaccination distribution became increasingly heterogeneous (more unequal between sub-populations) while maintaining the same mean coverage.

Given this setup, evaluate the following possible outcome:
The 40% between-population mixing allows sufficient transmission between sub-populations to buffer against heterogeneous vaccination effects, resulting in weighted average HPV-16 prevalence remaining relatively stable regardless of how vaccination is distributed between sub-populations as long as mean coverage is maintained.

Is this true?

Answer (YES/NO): NO